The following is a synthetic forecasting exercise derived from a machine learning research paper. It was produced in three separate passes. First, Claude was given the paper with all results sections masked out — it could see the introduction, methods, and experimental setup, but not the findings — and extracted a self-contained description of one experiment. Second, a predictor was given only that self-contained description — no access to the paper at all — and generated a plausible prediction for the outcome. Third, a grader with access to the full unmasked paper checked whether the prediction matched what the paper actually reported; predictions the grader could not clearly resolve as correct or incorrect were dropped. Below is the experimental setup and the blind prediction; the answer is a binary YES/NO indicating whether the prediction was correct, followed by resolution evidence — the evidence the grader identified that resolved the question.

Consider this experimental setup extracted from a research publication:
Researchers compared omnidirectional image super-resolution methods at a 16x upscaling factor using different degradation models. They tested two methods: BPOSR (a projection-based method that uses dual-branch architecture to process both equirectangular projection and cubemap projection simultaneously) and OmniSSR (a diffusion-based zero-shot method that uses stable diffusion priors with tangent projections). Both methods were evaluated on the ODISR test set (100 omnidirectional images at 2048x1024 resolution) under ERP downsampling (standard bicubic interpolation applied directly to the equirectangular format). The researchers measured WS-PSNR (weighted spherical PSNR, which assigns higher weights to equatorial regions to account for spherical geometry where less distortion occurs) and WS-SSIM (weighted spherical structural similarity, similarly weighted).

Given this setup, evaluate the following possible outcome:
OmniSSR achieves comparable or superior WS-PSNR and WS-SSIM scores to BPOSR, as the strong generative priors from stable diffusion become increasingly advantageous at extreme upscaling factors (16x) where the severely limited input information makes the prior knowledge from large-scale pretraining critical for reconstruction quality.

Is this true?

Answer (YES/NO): YES